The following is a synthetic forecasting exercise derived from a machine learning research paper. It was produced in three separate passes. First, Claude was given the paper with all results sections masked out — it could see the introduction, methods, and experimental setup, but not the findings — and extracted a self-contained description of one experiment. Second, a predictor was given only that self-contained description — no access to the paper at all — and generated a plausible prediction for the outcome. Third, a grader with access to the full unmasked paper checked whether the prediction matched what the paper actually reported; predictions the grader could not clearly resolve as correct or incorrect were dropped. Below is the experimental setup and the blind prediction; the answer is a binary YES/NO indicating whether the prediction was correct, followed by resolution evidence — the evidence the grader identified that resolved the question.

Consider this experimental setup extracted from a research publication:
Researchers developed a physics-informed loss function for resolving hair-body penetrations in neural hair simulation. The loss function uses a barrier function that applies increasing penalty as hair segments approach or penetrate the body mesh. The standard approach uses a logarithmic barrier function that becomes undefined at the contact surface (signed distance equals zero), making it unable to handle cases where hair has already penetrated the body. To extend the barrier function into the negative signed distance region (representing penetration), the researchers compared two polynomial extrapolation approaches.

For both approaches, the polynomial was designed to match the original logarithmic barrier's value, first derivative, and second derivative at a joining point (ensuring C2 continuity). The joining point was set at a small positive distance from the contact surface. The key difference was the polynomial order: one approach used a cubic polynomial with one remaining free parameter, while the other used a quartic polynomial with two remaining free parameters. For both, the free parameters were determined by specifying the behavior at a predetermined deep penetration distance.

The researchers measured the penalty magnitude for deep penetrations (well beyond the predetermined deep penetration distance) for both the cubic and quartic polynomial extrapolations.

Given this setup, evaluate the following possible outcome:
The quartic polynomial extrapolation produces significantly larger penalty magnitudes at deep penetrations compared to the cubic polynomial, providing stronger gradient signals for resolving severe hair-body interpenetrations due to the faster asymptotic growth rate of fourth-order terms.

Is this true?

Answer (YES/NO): YES